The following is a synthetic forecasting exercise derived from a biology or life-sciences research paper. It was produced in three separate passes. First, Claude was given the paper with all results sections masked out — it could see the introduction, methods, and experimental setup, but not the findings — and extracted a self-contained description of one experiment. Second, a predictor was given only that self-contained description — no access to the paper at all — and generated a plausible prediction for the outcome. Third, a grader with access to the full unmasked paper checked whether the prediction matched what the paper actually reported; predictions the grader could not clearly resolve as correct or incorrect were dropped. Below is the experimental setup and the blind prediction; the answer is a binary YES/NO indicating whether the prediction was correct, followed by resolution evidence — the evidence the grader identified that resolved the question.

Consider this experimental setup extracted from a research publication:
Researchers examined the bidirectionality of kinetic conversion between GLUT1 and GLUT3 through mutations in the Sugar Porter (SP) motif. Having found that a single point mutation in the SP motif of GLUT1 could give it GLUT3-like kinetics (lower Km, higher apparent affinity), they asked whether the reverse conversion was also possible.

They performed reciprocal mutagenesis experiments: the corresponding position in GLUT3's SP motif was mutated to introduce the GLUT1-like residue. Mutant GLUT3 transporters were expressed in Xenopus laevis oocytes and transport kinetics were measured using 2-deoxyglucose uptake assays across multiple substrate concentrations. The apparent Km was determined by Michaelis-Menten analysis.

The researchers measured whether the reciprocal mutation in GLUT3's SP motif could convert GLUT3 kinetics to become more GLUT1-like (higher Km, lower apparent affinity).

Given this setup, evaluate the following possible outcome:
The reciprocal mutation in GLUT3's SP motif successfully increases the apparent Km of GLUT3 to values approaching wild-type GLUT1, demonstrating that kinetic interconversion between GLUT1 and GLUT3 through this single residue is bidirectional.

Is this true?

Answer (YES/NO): NO